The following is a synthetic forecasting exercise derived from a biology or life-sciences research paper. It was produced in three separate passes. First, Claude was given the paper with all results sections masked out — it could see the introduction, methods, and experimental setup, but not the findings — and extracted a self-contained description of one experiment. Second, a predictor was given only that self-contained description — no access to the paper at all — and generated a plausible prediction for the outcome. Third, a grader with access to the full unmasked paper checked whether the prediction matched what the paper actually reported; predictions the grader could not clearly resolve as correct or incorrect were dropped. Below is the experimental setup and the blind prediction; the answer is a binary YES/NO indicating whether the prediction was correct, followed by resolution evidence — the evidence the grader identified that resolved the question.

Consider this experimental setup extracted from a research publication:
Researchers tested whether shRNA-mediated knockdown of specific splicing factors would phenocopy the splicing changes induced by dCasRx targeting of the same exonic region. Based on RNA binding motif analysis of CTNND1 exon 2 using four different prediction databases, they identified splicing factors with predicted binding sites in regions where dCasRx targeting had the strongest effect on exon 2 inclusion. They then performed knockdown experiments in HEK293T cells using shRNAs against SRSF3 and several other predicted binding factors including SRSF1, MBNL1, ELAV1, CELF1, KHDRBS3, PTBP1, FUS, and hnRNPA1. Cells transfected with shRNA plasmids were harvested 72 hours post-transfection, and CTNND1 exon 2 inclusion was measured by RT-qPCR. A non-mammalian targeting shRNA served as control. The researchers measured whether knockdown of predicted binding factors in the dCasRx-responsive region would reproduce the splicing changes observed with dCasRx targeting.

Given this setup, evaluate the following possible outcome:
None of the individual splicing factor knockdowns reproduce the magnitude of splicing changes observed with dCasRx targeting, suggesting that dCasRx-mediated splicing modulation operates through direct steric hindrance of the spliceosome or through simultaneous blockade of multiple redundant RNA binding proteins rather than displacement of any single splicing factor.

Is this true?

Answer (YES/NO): NO